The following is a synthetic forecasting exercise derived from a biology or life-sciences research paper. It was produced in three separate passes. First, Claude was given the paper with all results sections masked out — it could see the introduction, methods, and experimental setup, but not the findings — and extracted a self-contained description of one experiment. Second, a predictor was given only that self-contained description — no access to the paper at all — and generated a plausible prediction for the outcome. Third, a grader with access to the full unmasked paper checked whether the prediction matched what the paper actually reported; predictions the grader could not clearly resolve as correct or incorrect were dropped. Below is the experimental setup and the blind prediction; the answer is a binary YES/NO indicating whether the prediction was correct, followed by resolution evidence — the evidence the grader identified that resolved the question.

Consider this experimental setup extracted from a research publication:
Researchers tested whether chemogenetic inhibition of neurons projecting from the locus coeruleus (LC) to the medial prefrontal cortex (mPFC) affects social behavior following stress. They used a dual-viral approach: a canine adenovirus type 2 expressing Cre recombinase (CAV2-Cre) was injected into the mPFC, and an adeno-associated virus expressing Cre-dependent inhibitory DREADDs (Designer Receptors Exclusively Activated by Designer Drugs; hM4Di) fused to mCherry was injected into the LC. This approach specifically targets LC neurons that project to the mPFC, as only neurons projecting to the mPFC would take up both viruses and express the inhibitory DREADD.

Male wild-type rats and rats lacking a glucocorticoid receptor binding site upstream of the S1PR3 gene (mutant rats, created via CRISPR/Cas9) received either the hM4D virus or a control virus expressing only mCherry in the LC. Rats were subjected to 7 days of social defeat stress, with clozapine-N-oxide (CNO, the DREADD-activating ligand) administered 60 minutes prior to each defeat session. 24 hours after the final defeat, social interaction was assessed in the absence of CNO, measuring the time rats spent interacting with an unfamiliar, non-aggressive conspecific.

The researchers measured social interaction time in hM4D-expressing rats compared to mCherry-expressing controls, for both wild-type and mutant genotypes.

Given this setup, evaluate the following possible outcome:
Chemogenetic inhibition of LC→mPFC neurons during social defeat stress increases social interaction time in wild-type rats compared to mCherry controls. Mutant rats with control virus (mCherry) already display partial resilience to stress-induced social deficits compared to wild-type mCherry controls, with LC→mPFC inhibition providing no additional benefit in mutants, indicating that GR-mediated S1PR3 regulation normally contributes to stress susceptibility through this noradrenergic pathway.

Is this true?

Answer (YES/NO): NO